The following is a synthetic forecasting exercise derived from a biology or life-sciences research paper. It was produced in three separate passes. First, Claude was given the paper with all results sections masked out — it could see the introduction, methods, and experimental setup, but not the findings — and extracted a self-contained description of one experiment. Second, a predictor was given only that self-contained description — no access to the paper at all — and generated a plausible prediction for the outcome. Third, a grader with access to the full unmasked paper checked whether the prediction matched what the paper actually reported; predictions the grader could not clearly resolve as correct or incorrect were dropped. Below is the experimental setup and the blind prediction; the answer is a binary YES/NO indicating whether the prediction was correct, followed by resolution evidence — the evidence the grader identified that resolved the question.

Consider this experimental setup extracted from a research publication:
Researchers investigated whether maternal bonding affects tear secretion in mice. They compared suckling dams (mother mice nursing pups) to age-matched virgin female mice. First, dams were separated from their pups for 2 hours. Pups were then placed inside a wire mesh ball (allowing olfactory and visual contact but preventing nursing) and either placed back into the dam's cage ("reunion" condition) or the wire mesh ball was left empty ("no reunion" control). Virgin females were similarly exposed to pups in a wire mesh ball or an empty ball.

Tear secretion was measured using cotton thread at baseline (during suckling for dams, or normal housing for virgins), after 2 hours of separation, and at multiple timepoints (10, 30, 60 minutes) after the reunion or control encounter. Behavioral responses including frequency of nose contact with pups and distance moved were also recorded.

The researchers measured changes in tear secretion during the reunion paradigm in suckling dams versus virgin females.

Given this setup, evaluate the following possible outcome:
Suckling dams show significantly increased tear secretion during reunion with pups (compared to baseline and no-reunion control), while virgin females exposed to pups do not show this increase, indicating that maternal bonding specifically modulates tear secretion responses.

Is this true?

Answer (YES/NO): YES